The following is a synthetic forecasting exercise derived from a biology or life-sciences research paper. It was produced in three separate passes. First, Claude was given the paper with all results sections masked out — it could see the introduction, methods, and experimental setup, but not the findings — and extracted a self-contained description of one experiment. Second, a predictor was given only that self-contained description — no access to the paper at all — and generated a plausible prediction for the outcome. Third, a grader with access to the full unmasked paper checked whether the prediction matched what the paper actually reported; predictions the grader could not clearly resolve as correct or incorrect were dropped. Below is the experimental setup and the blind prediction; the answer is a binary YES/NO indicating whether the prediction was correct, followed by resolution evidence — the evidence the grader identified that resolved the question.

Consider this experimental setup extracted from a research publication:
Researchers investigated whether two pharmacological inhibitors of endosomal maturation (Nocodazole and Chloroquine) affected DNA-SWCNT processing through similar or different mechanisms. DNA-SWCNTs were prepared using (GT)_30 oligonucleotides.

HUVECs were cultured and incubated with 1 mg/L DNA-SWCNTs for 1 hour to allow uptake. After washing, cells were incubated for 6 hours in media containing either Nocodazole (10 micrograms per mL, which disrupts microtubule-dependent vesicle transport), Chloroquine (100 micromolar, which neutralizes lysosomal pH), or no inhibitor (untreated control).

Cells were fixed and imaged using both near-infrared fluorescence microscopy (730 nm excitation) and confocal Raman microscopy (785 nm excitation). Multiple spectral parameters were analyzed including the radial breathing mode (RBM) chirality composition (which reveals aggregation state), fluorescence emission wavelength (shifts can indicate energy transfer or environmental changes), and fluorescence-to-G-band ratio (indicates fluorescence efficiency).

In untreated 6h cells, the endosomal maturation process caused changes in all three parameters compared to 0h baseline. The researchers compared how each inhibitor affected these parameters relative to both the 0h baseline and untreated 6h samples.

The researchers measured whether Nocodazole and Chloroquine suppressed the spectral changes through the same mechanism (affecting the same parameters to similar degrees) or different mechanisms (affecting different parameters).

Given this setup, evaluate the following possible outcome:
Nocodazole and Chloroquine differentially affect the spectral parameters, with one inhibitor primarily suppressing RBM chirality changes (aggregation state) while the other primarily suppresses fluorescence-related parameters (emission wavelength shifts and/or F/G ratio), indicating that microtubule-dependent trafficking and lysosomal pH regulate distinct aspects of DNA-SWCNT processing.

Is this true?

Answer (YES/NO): NO